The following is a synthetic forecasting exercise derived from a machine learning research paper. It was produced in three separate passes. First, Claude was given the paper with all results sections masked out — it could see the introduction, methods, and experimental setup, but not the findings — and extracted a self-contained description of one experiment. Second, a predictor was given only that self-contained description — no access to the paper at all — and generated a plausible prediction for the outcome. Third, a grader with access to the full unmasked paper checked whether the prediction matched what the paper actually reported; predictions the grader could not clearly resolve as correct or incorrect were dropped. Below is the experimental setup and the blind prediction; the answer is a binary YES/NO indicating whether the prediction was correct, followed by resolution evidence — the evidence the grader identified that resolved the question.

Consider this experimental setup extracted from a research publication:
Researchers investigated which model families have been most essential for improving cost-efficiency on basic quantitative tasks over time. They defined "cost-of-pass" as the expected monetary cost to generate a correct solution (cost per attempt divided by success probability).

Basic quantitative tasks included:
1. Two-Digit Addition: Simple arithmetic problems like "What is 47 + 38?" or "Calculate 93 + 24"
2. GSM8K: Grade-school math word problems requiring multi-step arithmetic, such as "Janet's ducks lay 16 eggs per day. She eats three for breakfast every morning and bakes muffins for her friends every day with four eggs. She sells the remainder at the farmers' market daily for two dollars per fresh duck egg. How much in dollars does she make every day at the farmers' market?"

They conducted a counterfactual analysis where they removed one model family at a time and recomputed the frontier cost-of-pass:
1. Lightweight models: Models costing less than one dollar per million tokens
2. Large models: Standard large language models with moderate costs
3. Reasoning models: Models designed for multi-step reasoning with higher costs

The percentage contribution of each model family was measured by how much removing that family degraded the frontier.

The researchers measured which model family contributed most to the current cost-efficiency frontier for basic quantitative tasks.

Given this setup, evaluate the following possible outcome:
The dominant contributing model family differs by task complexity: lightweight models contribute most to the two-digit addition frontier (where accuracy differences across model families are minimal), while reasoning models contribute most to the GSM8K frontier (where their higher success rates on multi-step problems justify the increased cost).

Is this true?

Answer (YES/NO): NO